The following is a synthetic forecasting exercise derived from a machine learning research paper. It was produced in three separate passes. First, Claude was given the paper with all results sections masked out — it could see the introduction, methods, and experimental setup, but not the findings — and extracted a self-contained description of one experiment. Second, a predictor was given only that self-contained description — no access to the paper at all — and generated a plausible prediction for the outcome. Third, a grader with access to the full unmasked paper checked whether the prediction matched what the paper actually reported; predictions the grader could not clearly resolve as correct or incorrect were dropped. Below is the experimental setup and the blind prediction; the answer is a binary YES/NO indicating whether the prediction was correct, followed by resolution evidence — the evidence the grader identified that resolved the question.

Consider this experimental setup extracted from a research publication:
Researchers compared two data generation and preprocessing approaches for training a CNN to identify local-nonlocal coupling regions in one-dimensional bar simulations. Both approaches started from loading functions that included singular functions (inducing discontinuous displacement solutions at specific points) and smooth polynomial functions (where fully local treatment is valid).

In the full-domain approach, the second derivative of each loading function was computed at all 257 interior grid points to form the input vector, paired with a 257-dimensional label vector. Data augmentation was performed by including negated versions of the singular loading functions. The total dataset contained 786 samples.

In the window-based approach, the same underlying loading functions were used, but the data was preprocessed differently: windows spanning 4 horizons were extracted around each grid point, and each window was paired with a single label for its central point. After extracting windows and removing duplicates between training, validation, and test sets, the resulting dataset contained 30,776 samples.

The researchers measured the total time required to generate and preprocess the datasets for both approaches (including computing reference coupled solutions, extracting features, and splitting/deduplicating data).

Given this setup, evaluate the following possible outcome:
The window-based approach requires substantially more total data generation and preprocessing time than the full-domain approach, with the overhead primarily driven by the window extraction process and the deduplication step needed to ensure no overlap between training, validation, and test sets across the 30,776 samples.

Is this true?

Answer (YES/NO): NO